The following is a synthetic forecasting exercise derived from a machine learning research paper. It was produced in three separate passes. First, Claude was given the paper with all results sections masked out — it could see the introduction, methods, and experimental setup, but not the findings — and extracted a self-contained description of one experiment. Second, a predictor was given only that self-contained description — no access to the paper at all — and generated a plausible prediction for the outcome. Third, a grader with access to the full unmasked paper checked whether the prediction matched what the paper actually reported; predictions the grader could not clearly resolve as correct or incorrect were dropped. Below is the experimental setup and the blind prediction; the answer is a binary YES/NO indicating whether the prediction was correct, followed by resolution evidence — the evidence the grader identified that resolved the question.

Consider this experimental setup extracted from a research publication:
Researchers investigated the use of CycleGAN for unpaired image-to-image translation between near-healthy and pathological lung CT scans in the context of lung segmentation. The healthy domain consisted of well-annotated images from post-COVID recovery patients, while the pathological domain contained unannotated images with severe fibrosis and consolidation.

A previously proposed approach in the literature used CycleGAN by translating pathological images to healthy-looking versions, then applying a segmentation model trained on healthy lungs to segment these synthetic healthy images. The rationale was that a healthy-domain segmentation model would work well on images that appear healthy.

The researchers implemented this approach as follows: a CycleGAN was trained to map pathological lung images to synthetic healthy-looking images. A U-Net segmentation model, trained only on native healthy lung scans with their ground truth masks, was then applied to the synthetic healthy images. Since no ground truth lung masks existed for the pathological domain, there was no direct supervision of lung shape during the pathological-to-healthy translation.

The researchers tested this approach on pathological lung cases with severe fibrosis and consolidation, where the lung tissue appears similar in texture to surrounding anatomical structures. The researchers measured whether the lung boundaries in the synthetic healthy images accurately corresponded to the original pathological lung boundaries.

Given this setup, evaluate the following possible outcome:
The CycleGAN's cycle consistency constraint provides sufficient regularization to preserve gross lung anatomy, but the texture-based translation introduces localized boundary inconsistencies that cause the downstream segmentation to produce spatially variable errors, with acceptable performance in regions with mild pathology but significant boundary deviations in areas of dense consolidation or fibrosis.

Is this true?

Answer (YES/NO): NO